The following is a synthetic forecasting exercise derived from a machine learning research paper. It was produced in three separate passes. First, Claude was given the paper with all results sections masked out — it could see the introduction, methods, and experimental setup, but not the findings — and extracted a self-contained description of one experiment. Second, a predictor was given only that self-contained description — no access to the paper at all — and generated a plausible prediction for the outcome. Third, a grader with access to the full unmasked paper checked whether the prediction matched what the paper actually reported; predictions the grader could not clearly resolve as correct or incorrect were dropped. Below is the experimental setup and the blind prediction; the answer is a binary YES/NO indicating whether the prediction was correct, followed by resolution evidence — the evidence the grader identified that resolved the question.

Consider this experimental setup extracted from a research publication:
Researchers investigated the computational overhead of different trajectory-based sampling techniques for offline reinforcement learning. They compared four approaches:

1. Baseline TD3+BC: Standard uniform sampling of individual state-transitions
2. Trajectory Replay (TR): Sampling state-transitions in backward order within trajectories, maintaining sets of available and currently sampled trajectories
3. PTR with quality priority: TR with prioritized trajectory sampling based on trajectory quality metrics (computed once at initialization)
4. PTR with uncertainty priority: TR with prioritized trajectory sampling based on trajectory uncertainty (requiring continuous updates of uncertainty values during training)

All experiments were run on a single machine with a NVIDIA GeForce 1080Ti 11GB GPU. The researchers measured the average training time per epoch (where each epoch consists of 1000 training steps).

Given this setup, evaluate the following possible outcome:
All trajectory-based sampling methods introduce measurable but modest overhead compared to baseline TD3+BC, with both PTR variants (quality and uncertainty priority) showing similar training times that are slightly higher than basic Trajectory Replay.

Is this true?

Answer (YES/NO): NO